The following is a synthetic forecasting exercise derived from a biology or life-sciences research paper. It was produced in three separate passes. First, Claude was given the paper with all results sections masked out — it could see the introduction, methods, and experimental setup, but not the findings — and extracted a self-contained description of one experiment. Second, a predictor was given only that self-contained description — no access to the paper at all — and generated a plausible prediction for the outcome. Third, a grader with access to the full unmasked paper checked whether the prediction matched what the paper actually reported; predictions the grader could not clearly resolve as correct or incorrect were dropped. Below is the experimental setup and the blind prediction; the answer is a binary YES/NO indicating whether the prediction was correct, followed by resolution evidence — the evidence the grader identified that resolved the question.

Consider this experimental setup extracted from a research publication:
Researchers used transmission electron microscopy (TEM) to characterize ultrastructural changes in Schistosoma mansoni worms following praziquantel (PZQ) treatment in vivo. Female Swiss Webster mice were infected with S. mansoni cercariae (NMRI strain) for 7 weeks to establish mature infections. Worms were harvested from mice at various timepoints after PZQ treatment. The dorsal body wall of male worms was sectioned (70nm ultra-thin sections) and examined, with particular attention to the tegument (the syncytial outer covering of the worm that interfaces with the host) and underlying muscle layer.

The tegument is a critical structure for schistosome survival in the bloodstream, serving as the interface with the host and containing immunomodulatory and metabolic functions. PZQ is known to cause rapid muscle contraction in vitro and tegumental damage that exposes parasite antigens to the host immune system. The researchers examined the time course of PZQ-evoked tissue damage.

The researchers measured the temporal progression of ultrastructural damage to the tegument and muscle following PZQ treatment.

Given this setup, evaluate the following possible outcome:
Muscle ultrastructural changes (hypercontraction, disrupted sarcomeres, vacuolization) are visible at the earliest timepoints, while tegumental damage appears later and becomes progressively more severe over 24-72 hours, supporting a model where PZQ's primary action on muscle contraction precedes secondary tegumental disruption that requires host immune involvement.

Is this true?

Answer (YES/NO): NO